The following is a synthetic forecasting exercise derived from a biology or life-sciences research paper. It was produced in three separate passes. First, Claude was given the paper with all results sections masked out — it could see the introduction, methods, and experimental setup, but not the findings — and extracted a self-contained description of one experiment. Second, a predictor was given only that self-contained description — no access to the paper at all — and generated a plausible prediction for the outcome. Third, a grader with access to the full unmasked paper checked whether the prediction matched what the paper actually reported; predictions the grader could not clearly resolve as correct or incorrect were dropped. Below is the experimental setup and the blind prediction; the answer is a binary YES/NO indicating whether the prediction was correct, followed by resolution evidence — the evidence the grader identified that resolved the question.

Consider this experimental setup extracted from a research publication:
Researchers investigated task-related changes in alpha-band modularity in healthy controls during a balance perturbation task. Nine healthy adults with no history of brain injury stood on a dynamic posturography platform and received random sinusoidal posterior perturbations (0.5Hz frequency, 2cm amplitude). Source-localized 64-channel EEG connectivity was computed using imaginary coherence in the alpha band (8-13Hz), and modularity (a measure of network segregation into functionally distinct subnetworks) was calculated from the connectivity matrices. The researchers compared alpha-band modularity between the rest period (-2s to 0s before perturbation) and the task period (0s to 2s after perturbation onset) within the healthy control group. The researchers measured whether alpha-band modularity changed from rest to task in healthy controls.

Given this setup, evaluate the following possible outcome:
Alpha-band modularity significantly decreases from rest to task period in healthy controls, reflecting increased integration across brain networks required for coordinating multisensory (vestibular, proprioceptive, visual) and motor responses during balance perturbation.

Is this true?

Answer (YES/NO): YES